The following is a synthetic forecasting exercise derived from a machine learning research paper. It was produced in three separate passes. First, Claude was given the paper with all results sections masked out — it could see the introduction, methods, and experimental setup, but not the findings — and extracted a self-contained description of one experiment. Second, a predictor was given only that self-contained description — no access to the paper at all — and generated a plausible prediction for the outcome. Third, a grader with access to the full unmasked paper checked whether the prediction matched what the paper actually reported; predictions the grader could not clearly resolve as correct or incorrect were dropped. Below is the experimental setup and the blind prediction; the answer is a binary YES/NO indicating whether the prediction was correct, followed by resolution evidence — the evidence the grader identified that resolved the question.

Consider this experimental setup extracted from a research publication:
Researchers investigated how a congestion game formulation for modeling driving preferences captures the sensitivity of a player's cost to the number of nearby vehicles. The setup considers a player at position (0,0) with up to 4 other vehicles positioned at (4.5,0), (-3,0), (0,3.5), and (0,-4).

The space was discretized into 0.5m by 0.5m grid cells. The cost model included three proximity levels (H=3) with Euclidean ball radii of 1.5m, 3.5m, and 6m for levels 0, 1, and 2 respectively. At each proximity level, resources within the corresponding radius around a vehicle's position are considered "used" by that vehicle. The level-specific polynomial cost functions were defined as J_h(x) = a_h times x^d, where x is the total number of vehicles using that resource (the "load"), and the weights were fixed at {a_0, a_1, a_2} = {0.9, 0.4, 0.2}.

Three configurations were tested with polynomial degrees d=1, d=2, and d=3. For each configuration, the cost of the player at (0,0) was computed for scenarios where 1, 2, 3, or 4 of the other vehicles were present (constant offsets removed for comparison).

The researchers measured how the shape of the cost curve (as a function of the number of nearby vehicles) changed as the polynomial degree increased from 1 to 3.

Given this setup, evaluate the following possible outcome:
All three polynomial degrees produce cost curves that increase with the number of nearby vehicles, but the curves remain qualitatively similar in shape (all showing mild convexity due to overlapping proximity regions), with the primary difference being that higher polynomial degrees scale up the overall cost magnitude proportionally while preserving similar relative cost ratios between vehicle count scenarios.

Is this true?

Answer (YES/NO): NO